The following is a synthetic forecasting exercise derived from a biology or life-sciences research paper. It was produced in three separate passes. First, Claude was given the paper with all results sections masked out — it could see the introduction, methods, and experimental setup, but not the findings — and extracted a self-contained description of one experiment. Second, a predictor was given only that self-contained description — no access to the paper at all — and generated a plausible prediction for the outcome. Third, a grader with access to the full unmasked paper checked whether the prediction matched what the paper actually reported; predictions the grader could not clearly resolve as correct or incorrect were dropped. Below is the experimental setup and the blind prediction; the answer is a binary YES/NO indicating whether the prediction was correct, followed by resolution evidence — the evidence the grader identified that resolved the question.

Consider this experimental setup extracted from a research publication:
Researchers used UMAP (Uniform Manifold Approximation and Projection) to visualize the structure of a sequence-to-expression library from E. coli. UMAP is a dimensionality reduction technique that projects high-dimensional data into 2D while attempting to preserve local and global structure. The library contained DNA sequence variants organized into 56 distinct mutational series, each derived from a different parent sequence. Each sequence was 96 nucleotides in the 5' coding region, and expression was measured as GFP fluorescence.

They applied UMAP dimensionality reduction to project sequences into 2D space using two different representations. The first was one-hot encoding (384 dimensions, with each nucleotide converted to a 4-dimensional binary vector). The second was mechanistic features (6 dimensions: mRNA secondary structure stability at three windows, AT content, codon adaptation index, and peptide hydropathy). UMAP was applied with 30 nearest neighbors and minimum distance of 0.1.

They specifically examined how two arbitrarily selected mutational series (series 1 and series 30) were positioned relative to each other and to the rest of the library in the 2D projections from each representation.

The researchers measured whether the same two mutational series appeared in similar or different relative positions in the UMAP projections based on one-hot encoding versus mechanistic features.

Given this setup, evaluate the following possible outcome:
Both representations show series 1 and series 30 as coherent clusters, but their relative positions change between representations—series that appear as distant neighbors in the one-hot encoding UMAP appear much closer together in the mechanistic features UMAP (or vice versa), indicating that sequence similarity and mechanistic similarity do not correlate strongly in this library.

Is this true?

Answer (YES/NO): NO